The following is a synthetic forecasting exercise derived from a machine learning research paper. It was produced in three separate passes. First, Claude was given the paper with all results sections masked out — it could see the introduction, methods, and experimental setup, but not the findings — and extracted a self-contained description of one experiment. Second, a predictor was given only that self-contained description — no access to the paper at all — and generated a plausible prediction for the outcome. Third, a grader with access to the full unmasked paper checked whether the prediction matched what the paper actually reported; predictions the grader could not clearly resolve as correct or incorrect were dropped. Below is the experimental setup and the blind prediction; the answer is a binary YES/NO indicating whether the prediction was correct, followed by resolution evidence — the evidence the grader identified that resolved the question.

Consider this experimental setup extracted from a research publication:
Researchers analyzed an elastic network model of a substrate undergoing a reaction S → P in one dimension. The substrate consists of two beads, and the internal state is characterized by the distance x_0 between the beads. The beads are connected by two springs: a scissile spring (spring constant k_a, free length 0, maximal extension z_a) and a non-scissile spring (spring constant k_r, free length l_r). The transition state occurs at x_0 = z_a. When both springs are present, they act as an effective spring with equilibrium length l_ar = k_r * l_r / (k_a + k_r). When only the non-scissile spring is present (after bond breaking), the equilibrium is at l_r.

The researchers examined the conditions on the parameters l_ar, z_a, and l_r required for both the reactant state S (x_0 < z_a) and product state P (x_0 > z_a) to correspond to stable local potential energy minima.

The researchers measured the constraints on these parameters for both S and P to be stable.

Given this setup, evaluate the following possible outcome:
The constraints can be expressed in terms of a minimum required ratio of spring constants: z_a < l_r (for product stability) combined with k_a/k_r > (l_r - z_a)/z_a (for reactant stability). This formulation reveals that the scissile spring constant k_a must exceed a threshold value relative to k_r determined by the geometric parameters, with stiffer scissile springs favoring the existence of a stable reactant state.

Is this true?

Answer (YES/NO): NO